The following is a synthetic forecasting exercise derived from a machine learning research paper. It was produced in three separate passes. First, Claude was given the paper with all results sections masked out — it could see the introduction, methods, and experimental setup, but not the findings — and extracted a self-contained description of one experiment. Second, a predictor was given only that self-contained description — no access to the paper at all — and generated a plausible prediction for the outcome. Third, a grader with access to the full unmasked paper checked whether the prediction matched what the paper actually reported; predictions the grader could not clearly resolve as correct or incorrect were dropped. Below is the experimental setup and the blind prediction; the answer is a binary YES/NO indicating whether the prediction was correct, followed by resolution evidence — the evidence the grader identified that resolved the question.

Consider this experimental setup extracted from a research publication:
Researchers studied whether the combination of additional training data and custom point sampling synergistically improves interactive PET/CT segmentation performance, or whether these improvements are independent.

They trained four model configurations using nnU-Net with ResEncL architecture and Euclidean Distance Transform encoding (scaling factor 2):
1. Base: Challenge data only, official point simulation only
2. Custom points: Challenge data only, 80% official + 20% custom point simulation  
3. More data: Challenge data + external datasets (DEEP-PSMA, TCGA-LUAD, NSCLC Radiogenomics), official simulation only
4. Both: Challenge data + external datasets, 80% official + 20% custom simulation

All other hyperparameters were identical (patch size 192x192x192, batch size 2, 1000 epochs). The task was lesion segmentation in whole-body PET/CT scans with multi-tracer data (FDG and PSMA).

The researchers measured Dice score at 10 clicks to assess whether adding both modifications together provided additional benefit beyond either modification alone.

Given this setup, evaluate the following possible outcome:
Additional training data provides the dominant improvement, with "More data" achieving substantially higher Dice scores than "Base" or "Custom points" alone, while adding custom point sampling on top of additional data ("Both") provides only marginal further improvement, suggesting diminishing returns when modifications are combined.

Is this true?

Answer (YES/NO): NO